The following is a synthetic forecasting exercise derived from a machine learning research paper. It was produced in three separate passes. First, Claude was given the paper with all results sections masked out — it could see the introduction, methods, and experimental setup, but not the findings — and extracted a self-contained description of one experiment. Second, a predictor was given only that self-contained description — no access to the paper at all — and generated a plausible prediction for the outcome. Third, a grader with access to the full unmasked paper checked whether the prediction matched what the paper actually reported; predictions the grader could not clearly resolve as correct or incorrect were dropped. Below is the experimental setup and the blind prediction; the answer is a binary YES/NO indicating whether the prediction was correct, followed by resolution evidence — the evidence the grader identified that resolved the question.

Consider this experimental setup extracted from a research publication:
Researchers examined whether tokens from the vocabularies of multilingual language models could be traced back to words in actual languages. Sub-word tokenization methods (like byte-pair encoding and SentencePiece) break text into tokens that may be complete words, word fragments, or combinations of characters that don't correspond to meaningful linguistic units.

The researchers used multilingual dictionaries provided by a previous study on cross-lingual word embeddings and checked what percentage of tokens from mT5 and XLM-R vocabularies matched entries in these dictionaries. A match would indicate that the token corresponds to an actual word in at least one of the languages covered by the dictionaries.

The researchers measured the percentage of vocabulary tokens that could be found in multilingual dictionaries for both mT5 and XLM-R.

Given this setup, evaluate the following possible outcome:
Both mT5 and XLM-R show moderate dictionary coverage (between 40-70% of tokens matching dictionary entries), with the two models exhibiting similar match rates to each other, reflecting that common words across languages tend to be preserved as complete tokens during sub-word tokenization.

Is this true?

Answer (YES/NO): NO